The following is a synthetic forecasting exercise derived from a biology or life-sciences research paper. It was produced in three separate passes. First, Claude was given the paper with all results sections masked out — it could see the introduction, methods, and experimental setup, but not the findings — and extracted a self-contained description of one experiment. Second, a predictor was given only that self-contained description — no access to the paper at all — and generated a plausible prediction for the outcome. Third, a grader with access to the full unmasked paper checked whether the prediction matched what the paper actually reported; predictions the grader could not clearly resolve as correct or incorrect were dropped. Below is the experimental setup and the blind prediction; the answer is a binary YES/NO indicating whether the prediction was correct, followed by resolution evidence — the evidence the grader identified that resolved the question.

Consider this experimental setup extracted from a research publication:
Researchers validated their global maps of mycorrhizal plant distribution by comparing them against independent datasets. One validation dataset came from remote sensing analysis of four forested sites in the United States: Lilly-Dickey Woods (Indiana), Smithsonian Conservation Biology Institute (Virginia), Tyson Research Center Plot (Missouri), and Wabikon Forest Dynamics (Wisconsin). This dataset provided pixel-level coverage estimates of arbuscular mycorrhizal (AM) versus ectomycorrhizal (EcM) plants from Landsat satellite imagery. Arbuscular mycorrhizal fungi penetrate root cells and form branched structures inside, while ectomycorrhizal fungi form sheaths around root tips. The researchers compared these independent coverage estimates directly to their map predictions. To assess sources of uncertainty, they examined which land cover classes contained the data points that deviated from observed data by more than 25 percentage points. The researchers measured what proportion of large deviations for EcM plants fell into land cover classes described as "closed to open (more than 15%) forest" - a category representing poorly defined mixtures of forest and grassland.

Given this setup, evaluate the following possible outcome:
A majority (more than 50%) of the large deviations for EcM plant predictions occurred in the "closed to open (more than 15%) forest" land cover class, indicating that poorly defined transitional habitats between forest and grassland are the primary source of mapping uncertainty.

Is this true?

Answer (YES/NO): YES